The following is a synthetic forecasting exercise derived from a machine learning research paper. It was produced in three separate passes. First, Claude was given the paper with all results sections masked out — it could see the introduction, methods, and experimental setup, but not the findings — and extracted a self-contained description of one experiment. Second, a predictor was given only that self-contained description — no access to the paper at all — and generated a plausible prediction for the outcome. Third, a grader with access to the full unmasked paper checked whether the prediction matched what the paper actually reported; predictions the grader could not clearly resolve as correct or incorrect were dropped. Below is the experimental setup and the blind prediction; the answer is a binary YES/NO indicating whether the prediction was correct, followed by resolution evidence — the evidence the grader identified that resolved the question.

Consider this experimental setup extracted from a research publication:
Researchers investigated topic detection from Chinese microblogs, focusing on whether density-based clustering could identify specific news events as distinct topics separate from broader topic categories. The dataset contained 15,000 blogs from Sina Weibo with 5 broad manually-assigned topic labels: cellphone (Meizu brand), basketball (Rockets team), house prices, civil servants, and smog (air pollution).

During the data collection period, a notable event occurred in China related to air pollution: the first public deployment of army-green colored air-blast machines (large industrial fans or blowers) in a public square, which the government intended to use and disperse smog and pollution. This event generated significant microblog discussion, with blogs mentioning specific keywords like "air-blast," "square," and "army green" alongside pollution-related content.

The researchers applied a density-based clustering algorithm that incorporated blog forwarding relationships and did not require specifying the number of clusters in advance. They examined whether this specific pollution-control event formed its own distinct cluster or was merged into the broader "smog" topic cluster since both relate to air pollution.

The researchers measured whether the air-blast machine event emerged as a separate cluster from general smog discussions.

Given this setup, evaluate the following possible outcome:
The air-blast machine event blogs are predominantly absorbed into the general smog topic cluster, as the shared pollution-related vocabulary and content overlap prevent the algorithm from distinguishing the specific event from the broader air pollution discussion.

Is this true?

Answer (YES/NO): NO